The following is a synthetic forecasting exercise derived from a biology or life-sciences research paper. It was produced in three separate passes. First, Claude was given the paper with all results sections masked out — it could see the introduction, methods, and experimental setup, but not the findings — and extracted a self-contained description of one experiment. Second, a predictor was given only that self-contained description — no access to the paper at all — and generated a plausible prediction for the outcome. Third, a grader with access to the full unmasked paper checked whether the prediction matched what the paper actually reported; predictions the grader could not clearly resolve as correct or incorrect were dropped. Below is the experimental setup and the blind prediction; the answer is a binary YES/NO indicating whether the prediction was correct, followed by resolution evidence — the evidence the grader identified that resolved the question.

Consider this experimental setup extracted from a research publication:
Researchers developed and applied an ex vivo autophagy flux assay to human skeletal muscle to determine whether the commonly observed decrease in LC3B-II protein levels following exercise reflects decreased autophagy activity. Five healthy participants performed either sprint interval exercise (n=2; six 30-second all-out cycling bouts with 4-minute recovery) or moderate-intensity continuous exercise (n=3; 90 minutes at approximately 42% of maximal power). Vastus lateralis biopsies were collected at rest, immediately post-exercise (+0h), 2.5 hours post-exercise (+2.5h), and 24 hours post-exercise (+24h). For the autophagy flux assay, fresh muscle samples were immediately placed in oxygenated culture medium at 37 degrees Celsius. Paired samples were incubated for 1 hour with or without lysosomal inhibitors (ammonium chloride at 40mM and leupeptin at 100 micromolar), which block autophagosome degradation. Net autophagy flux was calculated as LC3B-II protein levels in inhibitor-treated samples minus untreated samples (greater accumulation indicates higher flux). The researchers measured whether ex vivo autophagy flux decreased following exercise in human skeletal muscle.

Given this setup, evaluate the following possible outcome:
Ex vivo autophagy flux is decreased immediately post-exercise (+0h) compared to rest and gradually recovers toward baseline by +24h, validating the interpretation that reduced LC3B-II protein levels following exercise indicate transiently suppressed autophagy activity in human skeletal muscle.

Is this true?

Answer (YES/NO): NO